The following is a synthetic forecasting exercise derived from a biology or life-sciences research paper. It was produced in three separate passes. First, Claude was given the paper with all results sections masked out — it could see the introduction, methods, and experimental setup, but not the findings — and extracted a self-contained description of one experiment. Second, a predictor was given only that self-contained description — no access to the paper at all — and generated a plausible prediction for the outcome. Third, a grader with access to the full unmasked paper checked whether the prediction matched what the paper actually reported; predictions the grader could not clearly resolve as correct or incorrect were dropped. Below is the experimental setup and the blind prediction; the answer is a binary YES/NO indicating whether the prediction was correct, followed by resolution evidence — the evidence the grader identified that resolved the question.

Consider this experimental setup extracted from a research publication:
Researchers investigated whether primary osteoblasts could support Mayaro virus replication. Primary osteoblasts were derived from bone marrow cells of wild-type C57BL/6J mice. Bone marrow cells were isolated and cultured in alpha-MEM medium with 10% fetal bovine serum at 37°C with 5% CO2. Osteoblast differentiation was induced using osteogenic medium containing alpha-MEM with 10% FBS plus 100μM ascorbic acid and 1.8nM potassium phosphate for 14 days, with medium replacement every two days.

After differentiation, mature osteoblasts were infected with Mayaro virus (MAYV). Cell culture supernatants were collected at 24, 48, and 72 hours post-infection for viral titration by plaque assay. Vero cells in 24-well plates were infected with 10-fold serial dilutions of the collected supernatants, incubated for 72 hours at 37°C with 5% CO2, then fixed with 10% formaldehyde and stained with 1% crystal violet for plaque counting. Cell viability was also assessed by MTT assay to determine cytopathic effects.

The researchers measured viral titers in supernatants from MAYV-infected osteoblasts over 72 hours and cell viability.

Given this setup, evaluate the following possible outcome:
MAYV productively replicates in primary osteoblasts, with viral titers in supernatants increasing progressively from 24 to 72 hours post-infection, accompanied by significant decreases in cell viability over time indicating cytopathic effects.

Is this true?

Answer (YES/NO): NO